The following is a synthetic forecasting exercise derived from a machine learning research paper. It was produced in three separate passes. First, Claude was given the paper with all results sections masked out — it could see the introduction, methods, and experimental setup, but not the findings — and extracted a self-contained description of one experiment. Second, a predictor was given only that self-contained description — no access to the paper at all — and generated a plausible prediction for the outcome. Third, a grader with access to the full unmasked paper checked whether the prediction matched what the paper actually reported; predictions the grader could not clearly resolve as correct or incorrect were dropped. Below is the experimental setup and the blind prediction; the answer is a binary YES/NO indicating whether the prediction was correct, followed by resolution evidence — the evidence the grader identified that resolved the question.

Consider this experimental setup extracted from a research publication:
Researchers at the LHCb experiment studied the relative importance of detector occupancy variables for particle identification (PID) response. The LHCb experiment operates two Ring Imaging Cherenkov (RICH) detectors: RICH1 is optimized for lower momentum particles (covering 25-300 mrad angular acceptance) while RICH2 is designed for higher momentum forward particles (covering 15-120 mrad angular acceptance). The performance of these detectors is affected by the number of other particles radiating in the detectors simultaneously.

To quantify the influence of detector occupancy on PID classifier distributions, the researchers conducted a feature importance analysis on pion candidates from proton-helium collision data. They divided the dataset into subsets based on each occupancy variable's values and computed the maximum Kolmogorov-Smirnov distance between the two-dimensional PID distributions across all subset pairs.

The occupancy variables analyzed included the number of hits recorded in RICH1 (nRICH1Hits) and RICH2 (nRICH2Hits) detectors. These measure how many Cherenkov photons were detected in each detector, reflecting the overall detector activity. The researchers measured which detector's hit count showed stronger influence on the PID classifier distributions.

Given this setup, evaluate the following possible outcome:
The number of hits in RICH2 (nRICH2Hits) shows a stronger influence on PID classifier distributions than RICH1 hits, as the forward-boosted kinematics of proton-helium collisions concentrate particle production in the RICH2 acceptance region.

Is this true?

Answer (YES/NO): YES